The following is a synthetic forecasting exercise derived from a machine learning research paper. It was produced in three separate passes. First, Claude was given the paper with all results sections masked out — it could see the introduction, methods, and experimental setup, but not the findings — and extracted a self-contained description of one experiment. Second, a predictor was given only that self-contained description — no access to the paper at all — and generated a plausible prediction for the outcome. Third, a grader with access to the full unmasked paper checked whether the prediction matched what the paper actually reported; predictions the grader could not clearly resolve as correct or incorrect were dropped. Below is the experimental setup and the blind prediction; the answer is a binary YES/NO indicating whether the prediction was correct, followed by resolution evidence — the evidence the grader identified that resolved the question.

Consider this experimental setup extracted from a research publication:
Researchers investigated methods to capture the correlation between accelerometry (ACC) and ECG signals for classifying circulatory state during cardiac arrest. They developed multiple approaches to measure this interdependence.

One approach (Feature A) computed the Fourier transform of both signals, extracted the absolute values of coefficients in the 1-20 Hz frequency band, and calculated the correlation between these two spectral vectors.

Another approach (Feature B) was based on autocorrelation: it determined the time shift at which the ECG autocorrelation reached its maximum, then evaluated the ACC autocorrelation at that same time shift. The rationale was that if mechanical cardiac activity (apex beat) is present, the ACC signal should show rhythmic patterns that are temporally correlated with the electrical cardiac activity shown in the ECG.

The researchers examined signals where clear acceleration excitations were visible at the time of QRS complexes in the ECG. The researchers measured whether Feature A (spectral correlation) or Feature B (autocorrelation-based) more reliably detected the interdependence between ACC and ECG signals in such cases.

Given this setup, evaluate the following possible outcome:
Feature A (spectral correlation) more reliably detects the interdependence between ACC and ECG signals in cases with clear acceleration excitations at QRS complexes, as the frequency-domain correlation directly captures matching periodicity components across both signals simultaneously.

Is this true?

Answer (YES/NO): NO